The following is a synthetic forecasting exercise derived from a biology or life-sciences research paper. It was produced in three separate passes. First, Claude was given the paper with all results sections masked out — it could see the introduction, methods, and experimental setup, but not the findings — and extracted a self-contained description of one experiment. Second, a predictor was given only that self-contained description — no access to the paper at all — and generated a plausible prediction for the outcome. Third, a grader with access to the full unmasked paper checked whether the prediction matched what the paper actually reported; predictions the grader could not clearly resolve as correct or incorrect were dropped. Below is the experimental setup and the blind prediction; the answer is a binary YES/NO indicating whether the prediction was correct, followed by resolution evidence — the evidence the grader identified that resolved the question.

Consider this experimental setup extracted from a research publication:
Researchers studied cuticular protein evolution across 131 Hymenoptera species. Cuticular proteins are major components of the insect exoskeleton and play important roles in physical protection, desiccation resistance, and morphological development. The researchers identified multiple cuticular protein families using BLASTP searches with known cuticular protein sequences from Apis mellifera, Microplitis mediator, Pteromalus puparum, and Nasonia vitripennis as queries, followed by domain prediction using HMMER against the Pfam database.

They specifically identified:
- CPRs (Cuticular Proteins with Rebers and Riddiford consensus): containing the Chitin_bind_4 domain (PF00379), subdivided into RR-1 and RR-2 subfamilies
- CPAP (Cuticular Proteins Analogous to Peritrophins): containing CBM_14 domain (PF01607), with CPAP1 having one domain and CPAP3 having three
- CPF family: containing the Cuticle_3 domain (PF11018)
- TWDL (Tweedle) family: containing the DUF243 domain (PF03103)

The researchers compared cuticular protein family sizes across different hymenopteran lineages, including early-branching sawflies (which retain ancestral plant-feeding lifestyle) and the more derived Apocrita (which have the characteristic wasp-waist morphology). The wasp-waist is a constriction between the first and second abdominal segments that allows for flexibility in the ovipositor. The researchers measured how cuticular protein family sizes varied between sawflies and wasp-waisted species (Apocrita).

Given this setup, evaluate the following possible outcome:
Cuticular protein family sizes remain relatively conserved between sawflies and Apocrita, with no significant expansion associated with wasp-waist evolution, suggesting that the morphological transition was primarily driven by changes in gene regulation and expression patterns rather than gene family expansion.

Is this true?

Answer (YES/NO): NO